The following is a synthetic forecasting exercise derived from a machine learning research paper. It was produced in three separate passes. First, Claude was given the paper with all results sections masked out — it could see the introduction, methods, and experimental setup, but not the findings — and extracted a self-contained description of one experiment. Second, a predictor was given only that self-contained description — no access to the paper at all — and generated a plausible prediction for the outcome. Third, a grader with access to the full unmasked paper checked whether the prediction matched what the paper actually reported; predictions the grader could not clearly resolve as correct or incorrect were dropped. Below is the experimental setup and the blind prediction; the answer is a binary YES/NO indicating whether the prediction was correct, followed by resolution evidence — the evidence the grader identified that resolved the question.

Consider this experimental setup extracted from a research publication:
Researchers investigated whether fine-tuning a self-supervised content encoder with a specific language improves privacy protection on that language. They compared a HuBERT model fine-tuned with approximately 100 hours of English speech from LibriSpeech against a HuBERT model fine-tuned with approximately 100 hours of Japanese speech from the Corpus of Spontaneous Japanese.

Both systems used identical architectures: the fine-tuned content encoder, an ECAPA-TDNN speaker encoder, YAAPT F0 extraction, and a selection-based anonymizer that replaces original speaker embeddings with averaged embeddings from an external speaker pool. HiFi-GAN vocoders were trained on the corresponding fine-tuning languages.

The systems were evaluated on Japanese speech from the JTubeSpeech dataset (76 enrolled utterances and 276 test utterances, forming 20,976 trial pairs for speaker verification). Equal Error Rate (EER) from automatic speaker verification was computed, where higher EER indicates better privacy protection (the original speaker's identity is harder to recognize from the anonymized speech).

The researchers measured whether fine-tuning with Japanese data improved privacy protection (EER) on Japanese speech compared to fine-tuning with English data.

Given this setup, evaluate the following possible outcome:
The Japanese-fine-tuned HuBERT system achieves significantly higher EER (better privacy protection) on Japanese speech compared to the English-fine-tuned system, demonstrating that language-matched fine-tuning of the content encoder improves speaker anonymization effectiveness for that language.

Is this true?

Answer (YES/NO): NO